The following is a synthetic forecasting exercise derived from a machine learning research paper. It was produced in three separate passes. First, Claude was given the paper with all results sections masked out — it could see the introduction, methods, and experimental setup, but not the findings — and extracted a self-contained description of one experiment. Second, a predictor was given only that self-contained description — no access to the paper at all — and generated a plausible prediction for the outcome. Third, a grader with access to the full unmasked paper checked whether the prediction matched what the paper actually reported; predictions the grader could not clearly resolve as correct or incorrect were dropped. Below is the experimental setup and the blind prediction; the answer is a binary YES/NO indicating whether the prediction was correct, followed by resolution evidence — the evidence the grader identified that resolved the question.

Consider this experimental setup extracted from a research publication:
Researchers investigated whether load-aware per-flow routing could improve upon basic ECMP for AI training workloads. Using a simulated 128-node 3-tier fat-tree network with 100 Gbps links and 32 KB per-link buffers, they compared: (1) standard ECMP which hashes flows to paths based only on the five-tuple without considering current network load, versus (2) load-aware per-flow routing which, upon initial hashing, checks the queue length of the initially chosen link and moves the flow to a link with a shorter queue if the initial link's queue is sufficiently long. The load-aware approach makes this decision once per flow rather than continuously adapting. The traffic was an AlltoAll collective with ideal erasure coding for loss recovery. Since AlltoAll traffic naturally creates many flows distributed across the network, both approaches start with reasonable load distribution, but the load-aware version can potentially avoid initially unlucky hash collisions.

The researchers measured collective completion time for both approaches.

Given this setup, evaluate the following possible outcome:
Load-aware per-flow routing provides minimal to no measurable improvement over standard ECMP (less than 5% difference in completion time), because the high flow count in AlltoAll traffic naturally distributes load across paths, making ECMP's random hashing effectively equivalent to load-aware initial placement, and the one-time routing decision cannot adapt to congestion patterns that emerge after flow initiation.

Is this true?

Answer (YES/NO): NO